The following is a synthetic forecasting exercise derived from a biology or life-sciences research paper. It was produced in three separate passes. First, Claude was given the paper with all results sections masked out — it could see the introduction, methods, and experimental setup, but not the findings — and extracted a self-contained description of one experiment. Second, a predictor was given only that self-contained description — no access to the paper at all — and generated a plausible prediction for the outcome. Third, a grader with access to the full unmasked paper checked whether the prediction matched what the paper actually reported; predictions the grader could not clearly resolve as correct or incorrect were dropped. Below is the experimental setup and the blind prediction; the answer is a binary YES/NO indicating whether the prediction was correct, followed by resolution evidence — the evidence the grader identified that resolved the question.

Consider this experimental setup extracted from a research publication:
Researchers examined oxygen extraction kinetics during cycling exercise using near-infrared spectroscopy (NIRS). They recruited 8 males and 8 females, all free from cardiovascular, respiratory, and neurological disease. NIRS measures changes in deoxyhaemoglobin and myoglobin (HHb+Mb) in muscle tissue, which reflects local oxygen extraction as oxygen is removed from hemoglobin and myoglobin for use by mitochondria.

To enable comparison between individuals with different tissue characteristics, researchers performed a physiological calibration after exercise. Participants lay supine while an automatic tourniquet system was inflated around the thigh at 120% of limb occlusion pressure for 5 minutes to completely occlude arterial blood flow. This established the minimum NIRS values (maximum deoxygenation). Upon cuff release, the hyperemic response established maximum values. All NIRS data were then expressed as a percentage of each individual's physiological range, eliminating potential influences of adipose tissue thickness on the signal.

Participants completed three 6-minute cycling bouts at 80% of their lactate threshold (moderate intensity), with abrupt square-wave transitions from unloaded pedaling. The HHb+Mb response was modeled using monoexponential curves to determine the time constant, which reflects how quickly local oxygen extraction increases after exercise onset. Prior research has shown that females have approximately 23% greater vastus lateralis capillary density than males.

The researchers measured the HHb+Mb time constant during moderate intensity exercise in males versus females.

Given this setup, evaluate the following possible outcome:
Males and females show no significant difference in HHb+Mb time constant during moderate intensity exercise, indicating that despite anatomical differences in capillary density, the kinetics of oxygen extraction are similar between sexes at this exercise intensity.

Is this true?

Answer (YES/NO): YES